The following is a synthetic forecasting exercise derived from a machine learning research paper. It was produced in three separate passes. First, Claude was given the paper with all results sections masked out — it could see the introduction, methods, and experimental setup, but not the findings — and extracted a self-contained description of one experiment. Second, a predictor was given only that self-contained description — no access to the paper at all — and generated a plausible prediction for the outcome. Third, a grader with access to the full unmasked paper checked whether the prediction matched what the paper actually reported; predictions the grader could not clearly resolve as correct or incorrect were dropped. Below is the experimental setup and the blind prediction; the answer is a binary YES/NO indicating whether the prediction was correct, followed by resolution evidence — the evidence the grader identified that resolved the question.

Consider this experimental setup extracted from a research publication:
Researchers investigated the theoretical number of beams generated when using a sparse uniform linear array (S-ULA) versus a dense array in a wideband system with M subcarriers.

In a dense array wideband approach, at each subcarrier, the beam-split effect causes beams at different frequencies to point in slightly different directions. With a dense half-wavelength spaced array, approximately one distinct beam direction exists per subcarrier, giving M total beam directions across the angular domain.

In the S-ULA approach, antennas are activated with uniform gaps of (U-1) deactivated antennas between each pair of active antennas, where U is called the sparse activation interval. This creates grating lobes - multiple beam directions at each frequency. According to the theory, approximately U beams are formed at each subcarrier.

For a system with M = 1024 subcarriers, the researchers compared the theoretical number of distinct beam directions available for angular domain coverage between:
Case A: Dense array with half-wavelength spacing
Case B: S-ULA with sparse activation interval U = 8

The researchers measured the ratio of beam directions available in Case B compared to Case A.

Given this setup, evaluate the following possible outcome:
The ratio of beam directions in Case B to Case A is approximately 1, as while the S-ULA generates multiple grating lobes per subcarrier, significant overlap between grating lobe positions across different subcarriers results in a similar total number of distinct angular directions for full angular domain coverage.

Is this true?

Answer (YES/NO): NO